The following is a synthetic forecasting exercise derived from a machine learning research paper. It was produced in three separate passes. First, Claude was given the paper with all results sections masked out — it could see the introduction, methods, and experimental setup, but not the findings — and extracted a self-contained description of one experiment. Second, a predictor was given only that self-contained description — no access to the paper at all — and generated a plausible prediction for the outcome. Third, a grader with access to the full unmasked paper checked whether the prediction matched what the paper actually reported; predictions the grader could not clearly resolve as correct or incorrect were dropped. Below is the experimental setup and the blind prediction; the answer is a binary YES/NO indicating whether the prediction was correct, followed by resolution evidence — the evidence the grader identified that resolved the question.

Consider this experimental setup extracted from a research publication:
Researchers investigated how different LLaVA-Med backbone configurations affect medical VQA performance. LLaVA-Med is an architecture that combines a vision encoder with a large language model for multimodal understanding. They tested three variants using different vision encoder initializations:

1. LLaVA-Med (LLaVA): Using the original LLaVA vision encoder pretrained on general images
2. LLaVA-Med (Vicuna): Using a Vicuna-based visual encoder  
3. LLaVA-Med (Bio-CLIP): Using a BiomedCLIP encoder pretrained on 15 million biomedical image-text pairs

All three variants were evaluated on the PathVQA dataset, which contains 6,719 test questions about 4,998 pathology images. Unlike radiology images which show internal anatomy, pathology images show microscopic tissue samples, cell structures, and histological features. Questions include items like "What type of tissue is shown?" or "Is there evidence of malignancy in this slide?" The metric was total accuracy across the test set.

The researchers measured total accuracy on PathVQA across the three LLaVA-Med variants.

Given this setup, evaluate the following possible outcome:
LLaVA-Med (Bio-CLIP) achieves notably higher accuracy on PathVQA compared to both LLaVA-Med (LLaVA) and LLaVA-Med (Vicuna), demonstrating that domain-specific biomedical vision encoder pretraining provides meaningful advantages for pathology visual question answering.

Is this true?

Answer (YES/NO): NO